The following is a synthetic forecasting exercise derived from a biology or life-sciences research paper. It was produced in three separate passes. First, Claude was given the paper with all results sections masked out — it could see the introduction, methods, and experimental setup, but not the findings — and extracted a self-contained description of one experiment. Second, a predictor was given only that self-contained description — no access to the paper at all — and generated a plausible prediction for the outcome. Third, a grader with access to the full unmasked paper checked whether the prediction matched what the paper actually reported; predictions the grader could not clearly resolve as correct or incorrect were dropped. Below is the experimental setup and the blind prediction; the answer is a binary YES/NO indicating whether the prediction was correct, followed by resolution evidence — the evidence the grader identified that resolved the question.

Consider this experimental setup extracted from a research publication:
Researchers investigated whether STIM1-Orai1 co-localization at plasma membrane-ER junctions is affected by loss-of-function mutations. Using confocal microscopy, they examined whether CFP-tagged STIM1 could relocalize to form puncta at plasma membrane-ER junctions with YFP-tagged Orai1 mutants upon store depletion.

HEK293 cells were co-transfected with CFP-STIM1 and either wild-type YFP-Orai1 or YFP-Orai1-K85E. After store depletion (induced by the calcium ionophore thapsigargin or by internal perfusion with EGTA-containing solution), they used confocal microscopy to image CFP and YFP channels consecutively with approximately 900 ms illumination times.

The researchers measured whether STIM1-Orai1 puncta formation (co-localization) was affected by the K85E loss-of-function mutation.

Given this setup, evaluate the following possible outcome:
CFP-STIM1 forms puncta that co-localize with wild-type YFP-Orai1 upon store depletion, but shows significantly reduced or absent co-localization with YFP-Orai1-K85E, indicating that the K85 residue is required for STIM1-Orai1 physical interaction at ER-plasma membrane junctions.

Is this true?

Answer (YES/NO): YES